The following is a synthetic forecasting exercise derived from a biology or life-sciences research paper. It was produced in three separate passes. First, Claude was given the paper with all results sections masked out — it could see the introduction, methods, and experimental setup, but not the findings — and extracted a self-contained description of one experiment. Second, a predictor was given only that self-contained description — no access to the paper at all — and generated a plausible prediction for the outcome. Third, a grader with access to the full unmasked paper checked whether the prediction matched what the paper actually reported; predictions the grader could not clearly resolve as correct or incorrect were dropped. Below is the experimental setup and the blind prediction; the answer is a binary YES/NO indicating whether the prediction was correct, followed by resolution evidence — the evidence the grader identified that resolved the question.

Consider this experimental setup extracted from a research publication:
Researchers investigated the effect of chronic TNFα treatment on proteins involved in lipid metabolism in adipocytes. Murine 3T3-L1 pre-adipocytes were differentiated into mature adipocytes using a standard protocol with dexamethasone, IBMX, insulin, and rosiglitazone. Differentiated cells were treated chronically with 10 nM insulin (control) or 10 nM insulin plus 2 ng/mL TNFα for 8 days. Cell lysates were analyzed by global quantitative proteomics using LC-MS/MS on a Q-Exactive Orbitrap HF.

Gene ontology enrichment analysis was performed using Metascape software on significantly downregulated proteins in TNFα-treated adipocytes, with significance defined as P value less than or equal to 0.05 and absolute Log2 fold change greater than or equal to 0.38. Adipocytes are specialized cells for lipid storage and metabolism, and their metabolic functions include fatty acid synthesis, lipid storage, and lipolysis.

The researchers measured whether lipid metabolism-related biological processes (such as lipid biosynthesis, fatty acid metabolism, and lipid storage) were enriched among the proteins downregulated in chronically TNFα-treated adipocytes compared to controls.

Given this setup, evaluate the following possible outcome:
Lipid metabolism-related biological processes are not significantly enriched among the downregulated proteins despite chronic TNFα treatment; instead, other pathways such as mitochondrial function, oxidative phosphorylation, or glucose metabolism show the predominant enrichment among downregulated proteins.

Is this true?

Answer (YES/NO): NO